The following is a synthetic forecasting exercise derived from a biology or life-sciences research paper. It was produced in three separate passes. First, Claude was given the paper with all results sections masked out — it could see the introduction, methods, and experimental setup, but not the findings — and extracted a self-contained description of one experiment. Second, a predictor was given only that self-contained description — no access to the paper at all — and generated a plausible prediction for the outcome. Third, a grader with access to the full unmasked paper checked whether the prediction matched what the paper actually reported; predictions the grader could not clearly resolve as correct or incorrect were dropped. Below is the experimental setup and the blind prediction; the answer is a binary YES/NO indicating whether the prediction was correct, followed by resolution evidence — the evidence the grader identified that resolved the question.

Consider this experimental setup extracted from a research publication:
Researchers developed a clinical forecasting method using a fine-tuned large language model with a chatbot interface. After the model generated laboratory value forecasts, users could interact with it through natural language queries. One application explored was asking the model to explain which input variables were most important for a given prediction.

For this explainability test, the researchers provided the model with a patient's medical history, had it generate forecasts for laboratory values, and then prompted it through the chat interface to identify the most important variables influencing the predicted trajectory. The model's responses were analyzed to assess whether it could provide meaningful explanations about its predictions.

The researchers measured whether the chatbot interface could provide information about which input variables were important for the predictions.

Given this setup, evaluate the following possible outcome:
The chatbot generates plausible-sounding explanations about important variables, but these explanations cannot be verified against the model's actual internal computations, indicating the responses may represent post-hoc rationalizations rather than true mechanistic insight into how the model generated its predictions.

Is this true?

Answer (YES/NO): YES